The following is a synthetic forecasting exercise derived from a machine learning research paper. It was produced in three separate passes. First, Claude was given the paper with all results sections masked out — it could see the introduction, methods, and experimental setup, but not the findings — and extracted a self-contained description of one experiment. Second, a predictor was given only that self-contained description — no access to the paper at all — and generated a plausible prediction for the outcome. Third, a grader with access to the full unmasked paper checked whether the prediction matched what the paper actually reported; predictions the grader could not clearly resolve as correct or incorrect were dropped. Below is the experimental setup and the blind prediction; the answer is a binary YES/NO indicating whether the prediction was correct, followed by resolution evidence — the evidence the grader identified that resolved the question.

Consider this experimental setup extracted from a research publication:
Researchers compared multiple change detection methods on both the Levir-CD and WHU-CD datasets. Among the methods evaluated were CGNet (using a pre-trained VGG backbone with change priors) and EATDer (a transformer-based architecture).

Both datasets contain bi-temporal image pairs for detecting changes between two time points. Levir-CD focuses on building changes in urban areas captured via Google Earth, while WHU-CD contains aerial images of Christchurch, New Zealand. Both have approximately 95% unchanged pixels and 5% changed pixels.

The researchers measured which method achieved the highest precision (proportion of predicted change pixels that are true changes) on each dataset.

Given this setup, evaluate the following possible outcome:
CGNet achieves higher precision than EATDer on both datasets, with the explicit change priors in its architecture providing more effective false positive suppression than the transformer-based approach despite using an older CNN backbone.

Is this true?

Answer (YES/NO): NO